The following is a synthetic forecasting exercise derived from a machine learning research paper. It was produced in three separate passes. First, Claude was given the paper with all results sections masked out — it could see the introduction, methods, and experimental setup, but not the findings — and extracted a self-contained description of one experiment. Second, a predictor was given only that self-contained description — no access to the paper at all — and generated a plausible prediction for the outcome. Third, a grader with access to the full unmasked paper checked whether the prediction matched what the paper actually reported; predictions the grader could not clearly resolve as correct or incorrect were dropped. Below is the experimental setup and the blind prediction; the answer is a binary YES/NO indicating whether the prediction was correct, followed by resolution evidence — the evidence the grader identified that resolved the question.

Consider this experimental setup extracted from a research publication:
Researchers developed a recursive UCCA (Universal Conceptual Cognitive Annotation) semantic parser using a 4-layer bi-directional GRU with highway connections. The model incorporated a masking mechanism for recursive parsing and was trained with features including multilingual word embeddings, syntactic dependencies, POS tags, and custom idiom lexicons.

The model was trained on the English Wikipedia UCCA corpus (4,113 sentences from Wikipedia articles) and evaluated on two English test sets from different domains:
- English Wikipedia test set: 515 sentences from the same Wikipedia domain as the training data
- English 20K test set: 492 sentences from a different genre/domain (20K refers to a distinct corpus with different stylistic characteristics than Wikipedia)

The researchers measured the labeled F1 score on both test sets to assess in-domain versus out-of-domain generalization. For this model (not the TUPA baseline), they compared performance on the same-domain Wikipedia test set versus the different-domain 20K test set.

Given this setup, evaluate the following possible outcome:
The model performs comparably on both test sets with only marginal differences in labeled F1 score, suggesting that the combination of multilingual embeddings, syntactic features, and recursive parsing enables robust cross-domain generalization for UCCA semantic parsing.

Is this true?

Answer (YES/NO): NO